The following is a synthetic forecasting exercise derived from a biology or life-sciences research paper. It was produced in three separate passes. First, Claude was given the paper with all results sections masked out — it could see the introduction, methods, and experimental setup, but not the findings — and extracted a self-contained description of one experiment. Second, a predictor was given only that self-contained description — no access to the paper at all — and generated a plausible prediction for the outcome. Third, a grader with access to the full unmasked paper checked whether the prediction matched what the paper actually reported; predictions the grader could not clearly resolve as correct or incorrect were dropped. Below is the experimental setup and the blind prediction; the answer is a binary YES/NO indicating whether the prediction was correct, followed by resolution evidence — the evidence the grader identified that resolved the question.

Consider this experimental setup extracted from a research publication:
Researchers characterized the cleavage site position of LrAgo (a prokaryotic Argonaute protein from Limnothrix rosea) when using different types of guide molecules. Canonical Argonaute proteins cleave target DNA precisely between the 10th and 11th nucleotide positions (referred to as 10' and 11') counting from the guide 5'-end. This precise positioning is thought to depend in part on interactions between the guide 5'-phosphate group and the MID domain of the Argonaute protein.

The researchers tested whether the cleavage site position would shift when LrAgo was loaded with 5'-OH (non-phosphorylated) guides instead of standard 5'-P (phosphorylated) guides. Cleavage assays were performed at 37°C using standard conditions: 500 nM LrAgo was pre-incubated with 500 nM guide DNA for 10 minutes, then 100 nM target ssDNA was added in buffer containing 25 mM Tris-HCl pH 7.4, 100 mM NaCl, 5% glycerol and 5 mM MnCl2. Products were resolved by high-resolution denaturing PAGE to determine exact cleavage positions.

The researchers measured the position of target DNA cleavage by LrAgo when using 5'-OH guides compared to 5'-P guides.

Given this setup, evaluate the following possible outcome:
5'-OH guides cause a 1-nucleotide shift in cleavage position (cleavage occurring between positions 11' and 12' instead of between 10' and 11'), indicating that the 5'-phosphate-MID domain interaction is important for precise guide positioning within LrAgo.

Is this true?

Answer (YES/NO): NO